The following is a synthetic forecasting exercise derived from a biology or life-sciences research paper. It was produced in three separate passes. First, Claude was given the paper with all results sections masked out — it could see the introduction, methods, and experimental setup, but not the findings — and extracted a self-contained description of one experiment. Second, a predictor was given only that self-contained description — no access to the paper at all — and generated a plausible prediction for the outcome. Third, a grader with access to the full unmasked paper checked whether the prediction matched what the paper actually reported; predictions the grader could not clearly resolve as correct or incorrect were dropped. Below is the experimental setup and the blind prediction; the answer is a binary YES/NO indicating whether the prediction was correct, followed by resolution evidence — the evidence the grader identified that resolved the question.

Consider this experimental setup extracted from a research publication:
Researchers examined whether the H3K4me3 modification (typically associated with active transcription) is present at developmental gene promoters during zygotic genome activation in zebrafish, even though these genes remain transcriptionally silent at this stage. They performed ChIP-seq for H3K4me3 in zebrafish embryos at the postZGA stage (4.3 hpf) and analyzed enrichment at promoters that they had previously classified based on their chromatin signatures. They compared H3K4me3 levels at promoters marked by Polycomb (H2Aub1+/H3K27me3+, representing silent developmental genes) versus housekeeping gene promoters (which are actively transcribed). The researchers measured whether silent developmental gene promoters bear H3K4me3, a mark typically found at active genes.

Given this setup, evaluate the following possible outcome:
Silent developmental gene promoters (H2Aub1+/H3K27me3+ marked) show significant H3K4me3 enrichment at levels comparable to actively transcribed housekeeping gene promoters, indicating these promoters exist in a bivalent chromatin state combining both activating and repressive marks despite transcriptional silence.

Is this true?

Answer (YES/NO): NO